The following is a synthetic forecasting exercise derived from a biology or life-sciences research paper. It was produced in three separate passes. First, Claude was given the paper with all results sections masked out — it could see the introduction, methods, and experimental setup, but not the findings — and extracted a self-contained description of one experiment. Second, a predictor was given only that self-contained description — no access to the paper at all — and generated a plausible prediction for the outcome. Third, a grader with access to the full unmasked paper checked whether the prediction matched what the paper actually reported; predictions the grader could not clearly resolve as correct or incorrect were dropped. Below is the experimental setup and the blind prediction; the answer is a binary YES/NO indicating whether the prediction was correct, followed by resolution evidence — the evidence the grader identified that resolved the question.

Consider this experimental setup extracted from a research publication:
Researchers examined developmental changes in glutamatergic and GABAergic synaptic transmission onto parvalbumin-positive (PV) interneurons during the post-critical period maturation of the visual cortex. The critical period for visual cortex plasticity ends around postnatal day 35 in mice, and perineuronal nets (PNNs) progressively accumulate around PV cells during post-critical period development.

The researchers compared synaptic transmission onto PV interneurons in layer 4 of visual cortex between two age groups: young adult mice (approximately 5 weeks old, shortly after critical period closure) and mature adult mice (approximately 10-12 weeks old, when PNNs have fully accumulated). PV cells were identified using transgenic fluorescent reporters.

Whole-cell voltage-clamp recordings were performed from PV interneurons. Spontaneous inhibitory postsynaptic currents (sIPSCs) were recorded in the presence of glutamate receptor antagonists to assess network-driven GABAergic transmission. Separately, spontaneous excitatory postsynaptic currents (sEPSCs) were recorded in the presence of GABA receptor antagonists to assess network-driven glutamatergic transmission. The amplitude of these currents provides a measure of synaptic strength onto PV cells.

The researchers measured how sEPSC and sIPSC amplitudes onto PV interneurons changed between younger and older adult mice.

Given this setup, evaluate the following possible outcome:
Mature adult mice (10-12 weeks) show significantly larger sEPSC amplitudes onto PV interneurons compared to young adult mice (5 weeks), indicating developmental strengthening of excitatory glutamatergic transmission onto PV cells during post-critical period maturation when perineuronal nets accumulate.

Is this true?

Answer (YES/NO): NO